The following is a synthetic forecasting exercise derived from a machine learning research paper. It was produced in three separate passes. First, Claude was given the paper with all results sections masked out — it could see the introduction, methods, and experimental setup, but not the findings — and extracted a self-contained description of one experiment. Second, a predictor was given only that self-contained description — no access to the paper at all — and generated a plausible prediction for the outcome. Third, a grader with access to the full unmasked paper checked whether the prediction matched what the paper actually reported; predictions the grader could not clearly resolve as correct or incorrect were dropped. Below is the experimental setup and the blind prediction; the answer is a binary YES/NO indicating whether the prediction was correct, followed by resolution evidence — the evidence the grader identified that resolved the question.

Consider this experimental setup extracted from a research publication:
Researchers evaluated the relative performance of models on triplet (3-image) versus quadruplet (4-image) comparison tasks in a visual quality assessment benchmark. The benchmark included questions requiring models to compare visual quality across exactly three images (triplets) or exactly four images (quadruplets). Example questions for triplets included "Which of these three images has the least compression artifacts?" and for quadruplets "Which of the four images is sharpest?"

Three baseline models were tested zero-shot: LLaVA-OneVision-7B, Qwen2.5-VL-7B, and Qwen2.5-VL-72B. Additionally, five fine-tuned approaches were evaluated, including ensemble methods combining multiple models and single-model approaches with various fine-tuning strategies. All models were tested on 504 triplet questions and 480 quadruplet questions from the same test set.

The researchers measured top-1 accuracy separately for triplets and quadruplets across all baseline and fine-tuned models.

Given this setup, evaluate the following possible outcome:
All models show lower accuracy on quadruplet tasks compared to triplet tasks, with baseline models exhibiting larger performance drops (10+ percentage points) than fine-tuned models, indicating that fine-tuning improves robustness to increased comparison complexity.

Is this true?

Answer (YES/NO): NO